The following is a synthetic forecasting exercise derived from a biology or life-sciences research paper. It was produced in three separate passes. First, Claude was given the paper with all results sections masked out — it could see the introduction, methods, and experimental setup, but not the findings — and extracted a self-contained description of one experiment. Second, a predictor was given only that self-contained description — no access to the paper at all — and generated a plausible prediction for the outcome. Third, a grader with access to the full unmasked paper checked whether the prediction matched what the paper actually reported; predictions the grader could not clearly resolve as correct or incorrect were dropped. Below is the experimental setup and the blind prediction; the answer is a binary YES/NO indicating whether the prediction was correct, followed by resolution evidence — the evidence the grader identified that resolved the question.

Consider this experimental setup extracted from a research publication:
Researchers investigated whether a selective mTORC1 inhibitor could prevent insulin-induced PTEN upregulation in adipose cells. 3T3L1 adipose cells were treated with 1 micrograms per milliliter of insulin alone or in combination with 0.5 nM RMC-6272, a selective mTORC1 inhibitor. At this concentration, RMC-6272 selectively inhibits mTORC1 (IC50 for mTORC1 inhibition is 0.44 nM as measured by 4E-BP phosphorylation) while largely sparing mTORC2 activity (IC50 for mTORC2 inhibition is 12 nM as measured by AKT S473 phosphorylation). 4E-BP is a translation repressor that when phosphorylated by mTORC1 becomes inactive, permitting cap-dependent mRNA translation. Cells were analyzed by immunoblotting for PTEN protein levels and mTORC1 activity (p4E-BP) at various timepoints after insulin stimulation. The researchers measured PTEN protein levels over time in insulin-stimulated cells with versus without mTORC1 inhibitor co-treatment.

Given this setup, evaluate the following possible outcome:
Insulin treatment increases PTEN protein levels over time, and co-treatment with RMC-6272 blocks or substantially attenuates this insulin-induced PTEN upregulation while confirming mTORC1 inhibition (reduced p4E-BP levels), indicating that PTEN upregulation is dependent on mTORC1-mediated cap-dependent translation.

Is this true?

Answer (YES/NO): YES